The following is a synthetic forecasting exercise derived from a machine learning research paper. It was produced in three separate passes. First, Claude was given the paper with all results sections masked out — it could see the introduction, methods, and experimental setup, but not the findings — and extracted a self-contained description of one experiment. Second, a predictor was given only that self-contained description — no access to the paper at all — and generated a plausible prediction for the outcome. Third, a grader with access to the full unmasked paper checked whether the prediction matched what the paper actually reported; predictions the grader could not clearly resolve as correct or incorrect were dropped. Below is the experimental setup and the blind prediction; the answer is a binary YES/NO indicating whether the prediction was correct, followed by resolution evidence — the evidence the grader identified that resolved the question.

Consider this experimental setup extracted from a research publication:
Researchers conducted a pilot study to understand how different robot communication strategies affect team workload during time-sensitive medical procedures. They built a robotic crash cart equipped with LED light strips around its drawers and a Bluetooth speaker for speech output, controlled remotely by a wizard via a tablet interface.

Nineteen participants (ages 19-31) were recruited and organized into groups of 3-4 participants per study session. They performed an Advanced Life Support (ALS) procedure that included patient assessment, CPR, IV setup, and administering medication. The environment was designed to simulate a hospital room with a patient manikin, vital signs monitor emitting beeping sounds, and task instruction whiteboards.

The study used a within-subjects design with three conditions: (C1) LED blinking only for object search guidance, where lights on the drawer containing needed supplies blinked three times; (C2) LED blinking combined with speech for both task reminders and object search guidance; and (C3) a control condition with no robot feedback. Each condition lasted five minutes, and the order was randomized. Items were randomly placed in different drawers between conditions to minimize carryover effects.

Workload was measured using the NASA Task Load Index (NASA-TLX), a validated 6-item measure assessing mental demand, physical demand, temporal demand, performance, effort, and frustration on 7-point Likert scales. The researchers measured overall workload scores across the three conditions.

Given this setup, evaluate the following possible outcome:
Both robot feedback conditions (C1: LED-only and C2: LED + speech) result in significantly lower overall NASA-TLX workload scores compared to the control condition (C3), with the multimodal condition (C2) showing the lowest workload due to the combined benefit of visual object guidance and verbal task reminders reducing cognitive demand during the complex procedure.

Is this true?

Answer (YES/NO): NO